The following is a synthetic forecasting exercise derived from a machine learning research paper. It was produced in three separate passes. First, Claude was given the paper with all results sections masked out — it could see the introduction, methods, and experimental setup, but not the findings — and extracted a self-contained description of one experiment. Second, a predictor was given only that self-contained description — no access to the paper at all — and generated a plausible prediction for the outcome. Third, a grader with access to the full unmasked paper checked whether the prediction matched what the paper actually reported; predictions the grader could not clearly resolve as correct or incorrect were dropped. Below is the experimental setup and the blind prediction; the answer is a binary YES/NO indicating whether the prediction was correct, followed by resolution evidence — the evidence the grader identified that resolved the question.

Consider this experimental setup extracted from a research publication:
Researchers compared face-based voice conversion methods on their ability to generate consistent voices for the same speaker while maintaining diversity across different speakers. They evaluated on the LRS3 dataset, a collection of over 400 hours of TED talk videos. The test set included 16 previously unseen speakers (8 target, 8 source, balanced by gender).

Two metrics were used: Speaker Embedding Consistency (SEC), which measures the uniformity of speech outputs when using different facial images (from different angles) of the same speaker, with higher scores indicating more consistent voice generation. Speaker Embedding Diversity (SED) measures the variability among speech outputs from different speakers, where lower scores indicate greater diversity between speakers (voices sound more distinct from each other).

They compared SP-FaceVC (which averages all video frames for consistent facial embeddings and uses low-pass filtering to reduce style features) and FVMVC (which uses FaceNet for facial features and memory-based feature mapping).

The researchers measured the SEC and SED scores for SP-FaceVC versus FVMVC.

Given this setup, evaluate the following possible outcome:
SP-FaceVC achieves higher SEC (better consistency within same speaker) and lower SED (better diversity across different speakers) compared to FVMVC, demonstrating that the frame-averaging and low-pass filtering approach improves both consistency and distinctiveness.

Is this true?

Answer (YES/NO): NO